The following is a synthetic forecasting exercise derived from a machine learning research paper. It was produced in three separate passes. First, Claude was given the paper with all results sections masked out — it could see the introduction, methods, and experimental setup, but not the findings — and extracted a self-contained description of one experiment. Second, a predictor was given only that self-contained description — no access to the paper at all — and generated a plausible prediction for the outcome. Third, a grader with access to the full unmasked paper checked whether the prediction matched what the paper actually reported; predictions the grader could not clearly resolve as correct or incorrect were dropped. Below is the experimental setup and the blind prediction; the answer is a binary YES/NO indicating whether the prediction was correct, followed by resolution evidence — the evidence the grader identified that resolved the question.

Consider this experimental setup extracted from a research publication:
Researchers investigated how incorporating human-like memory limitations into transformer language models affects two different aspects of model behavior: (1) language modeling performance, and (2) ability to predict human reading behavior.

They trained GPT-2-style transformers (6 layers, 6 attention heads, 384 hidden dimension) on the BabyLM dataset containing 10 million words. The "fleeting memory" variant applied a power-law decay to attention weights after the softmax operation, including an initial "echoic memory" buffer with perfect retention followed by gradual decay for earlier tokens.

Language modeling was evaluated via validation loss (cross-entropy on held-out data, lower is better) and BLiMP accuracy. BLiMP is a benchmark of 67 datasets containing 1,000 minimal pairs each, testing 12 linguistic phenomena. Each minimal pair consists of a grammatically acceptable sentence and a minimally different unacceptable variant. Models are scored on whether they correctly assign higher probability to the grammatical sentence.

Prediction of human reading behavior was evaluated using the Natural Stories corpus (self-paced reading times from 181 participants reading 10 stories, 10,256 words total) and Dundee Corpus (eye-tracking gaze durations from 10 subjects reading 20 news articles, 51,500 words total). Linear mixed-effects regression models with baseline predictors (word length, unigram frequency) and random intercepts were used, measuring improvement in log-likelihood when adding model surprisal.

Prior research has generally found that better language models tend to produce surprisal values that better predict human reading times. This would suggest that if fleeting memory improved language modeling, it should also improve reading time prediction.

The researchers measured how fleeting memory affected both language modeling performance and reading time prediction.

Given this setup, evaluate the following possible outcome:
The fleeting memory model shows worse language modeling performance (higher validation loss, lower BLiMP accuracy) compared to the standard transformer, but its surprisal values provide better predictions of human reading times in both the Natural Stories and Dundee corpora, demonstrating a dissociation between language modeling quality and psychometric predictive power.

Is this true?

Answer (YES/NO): NO